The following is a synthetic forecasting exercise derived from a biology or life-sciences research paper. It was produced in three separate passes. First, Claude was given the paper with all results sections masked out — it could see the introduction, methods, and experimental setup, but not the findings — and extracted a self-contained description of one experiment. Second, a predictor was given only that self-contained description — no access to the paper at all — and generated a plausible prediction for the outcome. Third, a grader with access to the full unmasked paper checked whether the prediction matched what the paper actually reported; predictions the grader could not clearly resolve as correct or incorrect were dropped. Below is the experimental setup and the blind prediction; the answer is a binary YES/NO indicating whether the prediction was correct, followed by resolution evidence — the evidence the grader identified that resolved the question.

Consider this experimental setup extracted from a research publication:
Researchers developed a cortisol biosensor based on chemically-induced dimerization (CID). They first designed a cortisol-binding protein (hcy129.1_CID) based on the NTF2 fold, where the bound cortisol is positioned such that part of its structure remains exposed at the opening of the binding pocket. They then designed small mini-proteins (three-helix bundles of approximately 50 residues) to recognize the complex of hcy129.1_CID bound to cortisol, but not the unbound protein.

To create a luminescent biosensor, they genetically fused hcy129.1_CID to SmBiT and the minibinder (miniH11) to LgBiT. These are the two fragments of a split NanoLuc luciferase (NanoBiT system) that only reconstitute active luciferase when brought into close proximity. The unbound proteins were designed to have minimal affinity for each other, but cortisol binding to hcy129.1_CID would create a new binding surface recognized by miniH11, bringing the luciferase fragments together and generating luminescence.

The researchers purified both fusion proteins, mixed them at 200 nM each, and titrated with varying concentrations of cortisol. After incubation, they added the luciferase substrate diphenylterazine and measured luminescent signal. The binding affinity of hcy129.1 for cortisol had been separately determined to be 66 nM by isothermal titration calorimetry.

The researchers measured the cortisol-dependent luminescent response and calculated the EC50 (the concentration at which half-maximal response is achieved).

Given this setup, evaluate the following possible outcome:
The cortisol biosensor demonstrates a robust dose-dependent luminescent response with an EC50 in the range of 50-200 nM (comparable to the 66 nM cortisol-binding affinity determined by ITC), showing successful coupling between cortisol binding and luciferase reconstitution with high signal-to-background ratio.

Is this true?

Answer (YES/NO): YES